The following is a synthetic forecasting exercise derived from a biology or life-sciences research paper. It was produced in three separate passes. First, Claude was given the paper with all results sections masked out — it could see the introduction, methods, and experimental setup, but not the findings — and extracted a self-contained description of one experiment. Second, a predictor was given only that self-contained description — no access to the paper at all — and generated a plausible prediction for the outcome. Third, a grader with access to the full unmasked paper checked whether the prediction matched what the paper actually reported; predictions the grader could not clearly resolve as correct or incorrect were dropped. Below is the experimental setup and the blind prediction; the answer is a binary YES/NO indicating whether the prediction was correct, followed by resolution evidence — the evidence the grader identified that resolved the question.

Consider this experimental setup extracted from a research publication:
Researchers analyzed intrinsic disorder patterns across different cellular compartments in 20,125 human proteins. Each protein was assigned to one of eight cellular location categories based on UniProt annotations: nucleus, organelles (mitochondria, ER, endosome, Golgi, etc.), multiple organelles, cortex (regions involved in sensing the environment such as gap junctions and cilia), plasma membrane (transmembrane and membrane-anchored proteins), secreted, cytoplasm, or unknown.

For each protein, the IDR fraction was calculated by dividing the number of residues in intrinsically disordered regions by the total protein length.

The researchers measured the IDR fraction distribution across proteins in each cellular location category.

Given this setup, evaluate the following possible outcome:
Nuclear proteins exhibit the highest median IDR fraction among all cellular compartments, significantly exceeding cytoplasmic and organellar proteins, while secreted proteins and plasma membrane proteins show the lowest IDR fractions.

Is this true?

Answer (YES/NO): NO